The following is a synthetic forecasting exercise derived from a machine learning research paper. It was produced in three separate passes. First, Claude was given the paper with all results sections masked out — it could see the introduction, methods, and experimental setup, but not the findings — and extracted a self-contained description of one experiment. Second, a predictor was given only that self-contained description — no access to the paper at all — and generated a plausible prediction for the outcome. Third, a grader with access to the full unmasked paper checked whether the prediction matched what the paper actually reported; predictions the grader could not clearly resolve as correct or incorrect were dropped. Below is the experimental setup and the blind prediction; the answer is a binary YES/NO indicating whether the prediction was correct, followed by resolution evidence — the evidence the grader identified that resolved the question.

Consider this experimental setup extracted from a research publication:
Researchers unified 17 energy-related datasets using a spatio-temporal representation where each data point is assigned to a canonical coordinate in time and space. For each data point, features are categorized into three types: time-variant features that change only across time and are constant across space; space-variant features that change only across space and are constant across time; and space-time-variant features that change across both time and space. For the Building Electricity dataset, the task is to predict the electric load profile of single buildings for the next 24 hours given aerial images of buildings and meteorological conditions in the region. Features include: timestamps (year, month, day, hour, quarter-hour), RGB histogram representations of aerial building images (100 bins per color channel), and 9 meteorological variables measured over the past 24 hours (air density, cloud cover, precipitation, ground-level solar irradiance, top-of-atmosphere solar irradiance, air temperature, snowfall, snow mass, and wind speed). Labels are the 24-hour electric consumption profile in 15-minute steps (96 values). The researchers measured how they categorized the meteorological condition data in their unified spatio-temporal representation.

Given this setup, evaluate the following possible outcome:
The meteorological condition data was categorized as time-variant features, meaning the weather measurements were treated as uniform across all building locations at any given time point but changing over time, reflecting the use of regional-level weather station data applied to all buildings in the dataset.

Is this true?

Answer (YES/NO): NO